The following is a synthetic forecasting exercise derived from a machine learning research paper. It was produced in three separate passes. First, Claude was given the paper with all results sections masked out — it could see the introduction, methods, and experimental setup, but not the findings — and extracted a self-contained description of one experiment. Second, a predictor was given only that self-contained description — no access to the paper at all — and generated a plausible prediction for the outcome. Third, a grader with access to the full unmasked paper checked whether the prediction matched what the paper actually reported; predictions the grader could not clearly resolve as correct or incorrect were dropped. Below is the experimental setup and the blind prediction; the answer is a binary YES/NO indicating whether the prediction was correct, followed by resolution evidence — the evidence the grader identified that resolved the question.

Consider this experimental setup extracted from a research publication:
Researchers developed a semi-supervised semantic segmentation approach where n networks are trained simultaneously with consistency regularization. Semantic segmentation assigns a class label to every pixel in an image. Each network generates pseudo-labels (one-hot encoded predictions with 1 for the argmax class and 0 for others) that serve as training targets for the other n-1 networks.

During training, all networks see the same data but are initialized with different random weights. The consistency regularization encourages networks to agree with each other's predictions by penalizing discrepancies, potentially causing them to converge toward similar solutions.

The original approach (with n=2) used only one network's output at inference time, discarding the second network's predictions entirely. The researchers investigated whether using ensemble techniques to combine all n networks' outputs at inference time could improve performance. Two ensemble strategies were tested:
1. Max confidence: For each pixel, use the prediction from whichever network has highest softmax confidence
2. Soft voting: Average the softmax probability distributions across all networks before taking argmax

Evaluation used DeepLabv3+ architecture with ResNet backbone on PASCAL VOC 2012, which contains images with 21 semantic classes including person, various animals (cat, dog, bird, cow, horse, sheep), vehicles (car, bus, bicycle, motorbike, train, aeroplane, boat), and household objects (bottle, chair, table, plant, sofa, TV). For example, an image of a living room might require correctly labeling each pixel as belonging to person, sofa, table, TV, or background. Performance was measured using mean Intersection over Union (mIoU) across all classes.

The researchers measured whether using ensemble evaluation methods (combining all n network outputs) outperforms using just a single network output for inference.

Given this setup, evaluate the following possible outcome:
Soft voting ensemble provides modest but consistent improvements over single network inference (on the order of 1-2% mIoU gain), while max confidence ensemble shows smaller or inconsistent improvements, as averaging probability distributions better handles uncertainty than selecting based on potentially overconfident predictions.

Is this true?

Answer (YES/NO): NO